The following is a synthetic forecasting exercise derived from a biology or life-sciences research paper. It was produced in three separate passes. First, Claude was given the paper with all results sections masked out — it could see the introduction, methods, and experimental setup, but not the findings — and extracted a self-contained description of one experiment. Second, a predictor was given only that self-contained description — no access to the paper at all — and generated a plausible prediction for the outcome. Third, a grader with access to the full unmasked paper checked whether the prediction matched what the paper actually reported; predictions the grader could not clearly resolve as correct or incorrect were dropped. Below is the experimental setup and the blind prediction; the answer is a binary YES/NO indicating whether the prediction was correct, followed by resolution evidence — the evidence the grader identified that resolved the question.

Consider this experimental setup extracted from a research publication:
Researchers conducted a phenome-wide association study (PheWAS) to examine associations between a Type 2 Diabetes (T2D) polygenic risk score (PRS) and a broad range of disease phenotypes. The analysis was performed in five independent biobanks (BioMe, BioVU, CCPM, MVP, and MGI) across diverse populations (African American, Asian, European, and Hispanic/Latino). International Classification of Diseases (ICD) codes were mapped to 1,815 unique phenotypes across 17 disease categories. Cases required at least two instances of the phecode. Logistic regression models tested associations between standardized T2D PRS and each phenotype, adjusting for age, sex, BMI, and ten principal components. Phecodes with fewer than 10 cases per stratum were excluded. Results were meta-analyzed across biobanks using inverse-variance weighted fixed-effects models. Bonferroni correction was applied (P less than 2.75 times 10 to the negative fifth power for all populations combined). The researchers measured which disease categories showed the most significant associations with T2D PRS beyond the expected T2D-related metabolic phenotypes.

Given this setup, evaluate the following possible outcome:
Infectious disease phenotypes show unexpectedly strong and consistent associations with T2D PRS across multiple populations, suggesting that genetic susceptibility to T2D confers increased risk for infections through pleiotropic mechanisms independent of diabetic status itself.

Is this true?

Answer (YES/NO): NO